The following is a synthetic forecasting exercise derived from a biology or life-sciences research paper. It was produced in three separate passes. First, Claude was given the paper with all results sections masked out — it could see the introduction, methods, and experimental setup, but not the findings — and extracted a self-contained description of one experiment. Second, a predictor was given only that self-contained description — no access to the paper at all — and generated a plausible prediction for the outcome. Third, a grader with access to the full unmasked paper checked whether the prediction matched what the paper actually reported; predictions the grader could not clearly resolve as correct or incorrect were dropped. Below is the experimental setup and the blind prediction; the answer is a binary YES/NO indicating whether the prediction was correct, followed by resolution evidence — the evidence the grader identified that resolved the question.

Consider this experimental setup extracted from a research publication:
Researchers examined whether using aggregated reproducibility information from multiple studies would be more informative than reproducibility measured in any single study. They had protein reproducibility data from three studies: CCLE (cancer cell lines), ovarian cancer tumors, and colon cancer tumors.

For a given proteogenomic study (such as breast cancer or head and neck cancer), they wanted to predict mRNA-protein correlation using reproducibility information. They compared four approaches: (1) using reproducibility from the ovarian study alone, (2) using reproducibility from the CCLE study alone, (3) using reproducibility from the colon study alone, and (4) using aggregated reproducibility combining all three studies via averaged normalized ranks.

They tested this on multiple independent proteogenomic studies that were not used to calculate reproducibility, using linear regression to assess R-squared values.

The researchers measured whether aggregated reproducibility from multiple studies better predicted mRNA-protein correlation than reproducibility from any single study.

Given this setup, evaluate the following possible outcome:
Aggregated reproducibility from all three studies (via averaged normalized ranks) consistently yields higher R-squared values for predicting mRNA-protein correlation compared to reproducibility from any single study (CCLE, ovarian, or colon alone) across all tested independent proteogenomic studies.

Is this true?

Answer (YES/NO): YES